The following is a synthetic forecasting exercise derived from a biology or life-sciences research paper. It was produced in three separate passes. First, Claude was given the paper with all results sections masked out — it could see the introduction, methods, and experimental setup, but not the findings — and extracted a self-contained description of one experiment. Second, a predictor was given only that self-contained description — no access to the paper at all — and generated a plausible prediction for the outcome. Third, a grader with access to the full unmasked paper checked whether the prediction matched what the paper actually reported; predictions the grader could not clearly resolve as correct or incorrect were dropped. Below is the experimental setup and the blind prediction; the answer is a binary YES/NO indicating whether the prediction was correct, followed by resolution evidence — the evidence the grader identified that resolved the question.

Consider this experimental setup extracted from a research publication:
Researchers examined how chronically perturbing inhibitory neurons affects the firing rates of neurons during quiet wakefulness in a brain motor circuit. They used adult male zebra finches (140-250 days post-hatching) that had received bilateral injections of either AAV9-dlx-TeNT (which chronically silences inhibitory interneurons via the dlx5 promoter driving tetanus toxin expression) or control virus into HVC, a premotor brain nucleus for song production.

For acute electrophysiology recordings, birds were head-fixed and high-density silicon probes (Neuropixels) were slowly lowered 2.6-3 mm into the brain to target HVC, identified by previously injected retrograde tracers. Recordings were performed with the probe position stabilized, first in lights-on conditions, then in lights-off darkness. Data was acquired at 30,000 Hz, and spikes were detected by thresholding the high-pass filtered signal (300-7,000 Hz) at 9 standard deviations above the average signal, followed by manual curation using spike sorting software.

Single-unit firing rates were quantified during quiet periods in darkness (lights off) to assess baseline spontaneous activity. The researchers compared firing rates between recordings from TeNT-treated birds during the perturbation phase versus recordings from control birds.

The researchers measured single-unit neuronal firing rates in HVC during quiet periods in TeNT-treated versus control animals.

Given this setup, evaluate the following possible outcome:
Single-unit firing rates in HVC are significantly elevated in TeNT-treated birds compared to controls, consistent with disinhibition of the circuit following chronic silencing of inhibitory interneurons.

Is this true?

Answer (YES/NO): NO